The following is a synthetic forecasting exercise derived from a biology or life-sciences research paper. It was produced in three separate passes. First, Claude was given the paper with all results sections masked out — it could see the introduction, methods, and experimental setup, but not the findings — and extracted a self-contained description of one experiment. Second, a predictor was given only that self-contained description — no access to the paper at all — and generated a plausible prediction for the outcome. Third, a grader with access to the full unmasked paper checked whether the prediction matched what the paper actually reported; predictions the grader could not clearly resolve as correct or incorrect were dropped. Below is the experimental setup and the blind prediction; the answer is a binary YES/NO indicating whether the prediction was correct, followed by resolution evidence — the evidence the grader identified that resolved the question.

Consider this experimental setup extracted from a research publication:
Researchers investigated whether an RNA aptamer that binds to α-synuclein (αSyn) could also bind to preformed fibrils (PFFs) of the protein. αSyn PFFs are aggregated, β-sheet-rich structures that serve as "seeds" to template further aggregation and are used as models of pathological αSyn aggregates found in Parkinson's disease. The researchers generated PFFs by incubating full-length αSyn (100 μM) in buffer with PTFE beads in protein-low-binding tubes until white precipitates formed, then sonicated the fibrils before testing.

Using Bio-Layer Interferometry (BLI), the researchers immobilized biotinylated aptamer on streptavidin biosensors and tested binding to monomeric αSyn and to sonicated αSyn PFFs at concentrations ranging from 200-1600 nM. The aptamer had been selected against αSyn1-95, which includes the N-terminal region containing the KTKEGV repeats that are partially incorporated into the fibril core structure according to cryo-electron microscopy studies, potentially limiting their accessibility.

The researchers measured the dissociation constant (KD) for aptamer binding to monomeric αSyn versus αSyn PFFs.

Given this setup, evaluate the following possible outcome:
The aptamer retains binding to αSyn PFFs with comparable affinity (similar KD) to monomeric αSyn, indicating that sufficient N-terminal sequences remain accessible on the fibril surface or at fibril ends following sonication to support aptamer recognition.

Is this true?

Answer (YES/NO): NO